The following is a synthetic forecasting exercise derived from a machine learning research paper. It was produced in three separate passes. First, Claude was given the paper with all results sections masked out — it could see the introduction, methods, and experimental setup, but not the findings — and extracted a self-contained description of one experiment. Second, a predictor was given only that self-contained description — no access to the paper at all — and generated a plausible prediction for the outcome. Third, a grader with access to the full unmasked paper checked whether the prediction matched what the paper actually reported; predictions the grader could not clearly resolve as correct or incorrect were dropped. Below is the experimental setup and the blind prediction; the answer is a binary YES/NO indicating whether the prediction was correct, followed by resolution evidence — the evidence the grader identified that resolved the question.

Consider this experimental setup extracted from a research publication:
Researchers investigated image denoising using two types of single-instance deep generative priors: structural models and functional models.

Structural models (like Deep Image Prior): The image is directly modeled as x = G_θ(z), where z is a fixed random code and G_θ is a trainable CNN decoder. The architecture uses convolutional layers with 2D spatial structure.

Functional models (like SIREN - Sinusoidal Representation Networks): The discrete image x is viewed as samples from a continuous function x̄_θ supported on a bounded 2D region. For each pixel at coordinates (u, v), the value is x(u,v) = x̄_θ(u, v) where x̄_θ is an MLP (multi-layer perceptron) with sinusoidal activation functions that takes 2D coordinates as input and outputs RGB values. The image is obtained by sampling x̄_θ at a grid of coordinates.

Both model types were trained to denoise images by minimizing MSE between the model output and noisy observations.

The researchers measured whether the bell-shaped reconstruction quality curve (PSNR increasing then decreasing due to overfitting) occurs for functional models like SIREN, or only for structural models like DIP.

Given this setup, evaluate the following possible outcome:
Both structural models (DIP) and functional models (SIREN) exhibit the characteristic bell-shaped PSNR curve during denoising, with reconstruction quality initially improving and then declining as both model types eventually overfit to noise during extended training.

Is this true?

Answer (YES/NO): YES